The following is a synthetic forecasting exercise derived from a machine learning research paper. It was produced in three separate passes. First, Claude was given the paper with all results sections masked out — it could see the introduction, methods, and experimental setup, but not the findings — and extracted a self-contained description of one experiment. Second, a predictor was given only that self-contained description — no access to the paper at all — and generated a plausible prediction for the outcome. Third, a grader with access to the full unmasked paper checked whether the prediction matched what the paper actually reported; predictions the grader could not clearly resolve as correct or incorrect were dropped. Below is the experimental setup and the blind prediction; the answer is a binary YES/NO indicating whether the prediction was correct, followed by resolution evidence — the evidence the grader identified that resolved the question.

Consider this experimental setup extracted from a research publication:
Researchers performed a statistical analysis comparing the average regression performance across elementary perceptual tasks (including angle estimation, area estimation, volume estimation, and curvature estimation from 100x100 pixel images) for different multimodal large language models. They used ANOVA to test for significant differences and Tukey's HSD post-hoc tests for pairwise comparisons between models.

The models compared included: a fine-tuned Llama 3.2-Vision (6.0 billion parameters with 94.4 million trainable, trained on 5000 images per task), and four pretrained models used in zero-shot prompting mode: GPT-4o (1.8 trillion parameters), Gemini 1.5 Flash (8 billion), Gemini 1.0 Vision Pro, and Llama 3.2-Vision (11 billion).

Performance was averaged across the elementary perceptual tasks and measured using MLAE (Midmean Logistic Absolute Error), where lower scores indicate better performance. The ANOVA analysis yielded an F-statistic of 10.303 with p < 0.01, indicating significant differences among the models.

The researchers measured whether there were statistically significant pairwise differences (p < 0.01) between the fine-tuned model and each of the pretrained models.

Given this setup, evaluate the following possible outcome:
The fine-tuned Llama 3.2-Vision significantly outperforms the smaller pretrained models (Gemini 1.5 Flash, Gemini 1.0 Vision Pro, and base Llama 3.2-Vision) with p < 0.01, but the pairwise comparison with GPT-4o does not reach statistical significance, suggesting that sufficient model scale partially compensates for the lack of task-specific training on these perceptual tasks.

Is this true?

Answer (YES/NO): NO